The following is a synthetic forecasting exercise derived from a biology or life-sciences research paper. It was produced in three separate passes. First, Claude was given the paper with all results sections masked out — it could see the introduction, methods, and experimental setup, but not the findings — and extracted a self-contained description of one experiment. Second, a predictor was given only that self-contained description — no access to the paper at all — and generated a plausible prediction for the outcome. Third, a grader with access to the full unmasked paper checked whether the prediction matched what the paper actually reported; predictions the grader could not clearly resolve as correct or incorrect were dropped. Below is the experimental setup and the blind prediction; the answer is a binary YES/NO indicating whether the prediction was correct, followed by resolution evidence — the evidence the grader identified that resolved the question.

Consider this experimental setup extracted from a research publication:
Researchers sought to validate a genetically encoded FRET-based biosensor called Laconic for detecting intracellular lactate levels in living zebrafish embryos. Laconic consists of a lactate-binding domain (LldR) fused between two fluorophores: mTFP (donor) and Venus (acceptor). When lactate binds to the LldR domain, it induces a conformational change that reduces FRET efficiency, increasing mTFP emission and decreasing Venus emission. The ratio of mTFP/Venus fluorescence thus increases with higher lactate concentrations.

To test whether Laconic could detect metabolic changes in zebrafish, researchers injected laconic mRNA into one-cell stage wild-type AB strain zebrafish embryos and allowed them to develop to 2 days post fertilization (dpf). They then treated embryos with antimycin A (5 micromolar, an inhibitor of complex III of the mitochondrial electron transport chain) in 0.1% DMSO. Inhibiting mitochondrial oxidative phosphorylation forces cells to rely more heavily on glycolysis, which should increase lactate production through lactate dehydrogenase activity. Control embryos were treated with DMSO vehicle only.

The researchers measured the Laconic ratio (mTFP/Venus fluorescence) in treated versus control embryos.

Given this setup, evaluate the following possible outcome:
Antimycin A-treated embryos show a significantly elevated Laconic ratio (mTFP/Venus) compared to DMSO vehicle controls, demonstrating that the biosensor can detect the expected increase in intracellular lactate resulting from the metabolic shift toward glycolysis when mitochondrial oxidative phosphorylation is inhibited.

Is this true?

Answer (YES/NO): YES